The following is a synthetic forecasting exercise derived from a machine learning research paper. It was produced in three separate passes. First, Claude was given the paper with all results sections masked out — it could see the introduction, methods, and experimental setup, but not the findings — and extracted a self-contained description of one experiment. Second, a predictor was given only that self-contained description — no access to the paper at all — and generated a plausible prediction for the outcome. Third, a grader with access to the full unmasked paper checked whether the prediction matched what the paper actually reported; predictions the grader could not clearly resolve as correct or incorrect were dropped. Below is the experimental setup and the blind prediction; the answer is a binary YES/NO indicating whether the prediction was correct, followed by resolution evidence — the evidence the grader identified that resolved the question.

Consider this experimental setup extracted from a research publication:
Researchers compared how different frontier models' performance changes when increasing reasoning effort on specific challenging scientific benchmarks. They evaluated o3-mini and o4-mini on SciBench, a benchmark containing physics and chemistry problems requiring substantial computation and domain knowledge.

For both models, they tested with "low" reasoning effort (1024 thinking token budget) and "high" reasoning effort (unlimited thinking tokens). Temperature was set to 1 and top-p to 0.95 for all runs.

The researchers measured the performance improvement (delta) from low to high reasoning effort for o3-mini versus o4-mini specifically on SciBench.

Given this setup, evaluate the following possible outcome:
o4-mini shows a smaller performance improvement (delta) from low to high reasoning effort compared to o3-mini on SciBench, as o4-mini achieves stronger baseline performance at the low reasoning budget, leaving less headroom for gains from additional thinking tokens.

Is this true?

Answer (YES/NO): YES